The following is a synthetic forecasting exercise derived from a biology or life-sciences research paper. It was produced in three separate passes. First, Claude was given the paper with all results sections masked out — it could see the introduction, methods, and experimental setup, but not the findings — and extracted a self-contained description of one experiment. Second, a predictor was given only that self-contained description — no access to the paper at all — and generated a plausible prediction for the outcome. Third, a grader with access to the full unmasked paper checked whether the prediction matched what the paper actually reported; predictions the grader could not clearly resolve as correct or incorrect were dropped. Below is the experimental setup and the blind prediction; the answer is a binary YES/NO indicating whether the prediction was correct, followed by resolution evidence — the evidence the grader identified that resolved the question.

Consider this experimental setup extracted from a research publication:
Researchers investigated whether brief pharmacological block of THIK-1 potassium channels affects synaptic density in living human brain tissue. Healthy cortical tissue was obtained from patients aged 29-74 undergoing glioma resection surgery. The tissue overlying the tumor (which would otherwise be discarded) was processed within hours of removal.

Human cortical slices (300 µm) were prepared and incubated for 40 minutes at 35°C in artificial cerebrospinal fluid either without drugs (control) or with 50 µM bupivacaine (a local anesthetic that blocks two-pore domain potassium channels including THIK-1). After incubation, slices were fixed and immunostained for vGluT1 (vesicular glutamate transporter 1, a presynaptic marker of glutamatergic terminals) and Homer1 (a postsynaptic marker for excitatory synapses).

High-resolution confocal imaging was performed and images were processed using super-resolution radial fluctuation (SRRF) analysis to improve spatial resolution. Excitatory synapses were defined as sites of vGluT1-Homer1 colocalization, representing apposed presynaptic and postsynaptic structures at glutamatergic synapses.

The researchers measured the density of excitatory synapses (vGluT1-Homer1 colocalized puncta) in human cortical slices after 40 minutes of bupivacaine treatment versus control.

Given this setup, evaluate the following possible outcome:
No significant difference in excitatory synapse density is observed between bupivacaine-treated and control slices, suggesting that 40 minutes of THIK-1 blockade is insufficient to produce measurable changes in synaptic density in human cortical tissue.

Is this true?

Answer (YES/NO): NO